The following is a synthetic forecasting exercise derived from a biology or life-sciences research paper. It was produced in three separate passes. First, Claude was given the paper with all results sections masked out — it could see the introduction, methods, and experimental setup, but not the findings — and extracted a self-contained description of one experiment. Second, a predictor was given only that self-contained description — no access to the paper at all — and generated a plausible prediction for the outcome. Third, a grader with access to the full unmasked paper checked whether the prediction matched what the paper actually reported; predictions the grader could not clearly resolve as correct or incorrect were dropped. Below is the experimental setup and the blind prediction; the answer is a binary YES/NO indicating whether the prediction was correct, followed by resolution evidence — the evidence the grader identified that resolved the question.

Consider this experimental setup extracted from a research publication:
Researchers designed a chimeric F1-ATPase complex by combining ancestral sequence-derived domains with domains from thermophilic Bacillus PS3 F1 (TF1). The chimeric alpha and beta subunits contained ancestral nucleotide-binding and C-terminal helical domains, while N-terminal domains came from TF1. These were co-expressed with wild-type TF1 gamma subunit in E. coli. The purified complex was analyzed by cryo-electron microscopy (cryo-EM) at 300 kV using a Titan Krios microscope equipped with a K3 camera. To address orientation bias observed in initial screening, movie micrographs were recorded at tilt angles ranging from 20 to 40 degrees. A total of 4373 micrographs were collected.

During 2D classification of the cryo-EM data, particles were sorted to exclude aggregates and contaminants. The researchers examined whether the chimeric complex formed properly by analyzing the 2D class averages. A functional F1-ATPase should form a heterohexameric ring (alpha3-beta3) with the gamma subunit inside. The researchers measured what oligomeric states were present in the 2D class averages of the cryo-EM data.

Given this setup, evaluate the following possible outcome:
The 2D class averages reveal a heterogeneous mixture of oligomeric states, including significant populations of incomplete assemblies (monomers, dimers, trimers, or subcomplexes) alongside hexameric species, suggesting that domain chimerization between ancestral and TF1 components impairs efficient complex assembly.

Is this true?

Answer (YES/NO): YES